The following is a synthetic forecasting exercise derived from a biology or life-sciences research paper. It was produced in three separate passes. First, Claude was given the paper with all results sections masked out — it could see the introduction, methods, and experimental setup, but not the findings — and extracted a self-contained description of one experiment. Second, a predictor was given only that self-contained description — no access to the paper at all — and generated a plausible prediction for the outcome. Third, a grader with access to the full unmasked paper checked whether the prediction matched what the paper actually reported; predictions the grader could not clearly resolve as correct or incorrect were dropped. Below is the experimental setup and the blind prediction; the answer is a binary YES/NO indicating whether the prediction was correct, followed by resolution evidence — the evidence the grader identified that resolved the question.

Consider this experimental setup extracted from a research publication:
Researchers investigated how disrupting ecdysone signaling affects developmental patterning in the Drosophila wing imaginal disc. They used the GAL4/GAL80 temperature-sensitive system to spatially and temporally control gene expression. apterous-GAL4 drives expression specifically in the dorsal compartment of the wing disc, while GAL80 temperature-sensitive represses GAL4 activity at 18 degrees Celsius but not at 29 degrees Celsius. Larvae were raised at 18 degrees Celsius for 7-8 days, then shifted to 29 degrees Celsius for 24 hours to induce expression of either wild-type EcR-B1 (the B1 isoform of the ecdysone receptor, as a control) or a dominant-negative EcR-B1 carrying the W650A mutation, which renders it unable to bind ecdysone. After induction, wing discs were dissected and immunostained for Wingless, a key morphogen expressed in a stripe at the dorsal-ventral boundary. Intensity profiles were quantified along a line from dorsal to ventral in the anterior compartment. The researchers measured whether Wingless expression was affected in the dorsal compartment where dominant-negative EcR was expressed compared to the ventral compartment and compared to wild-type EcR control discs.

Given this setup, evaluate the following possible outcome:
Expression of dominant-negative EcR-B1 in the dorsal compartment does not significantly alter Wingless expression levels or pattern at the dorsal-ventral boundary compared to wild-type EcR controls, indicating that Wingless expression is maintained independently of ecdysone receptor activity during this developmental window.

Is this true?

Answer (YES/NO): NO